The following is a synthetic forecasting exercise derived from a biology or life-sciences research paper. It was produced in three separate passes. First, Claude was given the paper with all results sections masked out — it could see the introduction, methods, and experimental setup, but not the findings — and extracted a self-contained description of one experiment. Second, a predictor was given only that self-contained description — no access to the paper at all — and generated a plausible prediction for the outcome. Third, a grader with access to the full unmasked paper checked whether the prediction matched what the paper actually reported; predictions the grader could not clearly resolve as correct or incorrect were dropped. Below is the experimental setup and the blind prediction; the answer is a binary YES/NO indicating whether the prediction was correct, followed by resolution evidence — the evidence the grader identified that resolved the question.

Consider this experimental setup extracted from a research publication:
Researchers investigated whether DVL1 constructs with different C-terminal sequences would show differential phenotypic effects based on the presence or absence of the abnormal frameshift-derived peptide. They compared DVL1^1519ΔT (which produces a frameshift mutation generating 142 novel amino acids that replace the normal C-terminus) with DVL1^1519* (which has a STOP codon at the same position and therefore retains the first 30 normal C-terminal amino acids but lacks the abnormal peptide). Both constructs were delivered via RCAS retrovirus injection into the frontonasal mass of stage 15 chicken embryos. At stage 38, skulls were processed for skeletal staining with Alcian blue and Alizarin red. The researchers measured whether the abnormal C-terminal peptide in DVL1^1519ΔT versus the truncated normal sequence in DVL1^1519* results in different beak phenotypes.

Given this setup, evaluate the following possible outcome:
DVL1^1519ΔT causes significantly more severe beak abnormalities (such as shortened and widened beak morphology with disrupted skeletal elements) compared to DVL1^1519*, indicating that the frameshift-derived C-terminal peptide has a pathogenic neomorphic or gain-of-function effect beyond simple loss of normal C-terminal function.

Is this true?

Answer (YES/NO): YES